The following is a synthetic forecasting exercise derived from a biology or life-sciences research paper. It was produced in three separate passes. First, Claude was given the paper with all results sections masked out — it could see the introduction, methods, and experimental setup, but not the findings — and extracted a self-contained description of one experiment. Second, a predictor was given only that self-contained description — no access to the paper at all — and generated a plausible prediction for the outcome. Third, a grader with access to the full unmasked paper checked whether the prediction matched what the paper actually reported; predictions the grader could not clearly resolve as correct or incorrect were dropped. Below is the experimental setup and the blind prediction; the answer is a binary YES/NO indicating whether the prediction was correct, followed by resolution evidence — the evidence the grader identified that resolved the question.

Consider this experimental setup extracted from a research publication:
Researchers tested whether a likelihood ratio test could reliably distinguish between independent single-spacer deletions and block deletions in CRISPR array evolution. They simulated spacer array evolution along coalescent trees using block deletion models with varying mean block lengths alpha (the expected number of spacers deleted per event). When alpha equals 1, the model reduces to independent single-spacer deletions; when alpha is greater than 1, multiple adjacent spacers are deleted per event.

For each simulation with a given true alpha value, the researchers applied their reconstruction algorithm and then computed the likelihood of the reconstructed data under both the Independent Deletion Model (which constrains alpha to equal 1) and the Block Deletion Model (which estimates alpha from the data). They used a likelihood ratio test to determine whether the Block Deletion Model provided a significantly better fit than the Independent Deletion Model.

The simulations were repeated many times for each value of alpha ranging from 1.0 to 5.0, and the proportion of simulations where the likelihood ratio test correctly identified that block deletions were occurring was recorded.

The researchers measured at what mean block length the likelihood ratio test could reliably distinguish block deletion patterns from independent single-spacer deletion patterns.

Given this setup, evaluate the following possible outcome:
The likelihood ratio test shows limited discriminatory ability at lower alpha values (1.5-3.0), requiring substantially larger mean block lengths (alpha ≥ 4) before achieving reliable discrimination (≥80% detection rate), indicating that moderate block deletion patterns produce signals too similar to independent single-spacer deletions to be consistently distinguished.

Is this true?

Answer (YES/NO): NO